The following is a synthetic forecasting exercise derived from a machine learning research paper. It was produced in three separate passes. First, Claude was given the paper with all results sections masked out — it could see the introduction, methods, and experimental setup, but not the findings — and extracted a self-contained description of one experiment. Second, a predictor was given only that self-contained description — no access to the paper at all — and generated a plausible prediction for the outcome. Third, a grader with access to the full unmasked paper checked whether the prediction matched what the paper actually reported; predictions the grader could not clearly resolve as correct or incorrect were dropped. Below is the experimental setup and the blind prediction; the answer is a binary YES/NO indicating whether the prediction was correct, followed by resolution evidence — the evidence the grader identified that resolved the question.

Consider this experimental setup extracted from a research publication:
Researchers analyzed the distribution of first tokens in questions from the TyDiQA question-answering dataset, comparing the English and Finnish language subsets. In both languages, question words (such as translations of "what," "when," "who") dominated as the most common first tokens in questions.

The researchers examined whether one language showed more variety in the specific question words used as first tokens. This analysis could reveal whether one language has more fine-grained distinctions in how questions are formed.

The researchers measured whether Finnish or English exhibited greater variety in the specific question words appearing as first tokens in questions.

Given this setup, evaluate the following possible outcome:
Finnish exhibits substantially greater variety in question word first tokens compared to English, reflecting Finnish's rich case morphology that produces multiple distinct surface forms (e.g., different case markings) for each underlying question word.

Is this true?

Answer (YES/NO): NO